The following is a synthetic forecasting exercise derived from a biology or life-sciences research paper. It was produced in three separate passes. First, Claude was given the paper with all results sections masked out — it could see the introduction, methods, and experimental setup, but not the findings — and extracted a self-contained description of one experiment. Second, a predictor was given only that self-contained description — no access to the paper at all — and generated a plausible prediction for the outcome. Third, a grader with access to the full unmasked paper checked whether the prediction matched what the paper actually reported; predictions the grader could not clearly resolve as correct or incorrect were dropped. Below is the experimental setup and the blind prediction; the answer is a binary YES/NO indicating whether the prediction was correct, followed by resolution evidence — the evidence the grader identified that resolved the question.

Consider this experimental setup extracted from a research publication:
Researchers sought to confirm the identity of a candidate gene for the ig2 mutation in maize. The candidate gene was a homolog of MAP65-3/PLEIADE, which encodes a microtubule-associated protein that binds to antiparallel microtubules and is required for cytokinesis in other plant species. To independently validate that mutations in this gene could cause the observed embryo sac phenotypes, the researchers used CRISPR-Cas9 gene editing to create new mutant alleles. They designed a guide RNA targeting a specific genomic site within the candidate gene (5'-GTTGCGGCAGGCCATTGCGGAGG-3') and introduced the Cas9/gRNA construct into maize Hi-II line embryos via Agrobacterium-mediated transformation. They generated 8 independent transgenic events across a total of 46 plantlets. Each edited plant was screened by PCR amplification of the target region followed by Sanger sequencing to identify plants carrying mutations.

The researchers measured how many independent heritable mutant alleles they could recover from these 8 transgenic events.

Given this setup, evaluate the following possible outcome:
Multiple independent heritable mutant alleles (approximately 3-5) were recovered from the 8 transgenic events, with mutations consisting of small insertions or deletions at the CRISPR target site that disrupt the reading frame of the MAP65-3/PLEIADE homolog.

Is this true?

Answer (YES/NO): YES